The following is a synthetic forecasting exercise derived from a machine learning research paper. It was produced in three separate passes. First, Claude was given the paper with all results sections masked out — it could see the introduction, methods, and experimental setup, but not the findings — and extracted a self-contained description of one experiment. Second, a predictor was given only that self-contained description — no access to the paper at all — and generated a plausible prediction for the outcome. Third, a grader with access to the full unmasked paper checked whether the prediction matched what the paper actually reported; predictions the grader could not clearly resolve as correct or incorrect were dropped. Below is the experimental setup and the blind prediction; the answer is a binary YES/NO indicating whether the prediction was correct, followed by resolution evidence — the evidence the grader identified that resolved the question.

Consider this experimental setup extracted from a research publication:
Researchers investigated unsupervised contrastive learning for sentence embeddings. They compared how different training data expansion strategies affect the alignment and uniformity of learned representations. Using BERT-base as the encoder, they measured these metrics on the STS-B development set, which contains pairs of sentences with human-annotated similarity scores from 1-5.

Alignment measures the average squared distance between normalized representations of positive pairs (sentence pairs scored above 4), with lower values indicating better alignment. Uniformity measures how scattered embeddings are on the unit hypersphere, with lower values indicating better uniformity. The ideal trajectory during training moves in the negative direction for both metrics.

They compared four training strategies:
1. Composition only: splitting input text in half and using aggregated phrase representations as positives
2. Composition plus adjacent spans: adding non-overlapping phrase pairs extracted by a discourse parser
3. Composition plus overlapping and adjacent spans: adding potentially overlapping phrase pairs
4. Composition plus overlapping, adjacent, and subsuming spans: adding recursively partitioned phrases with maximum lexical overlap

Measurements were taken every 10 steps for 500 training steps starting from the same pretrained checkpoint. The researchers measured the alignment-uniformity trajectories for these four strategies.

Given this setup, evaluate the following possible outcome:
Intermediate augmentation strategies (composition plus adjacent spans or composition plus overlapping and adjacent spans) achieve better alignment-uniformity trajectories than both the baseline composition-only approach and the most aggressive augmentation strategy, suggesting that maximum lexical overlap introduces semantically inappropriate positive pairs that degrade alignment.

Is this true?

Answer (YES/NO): NO